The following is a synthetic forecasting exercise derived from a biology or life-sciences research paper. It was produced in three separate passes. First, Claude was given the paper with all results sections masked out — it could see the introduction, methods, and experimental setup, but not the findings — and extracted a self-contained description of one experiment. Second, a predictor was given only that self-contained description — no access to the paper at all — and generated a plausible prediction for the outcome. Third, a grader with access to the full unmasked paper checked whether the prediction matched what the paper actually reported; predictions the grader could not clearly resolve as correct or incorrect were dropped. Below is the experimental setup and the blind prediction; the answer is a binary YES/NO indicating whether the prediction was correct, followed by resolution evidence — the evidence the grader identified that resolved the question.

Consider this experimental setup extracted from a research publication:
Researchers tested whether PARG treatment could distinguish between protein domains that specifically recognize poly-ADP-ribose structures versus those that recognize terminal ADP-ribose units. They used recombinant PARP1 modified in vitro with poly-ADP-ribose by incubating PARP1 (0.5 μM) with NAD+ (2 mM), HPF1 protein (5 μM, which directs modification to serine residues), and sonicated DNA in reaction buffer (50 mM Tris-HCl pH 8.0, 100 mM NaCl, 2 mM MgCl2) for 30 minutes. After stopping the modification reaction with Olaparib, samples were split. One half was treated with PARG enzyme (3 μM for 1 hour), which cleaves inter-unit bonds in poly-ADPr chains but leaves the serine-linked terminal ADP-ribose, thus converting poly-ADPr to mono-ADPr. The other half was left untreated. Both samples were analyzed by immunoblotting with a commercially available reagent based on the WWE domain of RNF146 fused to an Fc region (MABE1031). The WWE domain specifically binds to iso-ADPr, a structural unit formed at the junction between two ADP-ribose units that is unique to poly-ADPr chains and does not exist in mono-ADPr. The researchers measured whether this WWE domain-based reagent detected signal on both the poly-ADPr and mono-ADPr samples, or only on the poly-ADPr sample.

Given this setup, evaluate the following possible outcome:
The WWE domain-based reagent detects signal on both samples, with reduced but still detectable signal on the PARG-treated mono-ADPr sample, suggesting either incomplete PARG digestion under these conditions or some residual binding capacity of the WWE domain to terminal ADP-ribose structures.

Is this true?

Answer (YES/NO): NO